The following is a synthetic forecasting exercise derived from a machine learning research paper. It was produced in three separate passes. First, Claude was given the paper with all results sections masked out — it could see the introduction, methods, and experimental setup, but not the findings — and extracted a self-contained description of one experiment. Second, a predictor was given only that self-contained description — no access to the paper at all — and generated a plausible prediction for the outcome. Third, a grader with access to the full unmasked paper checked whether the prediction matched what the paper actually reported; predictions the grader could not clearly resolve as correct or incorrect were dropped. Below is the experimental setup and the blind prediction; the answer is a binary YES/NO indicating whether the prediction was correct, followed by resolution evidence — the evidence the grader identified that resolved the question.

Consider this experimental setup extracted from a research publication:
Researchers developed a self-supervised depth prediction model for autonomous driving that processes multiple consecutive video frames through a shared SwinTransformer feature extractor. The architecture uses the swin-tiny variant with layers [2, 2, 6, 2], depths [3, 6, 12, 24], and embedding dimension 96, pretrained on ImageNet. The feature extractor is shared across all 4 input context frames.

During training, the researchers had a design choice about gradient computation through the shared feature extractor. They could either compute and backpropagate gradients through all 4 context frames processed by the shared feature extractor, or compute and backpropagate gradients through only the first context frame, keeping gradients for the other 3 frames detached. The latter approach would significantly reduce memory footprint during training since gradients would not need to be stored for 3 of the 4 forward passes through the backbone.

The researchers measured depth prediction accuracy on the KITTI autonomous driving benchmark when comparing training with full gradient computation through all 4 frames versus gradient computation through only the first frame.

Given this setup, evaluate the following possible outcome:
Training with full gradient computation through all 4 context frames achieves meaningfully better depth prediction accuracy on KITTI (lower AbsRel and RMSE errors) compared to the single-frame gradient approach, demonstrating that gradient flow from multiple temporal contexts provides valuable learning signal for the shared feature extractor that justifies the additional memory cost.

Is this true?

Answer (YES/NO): NO